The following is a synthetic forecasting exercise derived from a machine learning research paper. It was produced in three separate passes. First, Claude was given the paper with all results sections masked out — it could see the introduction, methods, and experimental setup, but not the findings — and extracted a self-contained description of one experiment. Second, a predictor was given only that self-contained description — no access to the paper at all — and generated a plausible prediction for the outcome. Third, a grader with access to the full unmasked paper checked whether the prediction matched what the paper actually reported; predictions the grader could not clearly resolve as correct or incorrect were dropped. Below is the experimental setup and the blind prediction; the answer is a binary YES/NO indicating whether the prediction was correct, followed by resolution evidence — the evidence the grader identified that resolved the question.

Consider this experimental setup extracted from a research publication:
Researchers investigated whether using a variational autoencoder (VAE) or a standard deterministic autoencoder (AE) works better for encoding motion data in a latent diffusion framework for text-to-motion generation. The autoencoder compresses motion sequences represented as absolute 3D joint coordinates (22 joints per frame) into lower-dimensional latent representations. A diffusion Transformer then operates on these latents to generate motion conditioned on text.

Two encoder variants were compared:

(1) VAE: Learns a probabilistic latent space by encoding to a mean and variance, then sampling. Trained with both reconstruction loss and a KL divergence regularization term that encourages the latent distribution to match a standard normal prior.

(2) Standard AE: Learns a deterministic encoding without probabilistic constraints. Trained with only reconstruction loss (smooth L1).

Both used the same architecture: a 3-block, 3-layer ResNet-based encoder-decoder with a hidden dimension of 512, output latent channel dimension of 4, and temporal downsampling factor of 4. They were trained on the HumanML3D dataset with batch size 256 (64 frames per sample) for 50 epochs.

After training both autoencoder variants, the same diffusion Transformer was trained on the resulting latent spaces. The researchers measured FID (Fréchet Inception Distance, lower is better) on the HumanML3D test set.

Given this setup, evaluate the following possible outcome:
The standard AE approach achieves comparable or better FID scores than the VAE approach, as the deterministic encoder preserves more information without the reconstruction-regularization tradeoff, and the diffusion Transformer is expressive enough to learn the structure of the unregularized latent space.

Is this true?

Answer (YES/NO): YES